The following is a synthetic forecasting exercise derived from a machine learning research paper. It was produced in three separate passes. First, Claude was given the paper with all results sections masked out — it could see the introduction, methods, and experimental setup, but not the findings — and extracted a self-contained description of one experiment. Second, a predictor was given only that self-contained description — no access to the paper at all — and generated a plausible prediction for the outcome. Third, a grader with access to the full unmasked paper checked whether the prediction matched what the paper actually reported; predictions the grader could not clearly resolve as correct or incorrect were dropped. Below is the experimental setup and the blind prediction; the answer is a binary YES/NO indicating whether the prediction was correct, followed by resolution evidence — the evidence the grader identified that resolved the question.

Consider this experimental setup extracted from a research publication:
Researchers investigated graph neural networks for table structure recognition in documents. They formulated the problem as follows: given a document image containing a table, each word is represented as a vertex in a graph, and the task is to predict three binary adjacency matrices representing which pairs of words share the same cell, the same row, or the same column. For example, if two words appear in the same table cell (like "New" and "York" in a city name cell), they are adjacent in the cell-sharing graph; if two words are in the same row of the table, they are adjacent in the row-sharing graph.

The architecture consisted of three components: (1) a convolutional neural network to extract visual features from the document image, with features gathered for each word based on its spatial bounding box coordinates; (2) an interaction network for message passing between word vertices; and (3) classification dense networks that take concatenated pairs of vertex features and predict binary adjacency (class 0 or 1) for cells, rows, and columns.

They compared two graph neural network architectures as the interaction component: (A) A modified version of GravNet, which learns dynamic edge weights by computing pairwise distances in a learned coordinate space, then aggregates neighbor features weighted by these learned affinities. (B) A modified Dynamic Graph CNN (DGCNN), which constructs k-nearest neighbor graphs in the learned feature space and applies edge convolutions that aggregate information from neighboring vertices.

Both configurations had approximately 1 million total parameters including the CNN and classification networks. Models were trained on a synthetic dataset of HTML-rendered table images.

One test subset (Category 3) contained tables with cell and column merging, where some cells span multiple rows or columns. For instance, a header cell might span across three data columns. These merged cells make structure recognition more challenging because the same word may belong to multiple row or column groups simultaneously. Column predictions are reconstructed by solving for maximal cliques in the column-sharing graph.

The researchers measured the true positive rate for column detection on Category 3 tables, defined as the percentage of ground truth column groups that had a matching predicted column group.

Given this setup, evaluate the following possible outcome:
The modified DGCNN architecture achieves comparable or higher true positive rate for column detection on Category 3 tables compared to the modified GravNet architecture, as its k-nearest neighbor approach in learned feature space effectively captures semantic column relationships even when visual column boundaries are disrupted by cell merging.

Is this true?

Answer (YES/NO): YES